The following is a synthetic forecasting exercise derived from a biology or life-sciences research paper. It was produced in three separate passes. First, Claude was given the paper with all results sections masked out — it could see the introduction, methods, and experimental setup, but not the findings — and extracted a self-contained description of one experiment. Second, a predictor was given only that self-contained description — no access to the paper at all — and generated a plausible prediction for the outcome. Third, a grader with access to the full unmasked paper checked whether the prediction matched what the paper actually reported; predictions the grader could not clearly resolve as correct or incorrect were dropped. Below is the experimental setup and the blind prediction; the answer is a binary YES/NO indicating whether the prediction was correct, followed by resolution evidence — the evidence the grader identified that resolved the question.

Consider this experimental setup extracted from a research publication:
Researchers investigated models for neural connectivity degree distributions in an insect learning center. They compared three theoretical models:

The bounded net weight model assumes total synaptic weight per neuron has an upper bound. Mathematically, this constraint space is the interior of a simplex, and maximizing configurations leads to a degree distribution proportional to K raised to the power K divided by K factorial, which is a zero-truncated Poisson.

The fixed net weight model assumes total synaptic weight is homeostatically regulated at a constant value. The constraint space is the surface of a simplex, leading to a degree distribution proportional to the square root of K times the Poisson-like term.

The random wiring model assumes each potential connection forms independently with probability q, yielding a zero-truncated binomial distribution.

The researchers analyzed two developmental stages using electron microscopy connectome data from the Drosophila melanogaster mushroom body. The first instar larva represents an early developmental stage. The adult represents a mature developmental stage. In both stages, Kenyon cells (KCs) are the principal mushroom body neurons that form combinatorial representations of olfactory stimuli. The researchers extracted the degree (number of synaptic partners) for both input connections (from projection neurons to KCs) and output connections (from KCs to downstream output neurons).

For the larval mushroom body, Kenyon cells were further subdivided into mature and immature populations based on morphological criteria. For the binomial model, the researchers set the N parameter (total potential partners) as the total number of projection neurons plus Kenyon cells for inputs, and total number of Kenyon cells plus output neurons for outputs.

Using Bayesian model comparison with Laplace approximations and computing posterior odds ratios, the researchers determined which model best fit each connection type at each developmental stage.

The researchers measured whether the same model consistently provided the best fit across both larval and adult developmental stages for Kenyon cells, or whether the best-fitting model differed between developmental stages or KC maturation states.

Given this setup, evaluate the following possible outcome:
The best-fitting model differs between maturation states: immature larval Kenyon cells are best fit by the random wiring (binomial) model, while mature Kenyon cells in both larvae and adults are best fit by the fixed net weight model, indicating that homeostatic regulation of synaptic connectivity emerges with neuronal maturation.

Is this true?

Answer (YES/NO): NO